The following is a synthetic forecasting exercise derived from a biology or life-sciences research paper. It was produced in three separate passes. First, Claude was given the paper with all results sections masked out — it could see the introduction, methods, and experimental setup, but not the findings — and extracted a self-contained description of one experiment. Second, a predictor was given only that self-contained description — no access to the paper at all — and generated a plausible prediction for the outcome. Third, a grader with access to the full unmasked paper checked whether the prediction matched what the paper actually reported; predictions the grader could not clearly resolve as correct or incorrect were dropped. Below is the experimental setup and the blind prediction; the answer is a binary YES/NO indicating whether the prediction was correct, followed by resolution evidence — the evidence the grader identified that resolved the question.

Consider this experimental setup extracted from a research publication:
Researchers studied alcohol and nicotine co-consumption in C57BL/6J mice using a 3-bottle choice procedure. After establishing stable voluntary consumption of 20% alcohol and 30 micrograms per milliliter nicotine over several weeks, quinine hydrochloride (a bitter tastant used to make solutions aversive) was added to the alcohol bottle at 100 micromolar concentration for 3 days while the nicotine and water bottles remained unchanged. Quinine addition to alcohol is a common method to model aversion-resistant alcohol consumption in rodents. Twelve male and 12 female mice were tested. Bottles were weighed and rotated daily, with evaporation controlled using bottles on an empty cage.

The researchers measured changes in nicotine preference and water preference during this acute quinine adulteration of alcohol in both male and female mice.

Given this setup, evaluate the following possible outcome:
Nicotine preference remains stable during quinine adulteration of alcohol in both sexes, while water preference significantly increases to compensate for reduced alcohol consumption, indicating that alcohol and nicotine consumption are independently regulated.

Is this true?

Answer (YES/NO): NO